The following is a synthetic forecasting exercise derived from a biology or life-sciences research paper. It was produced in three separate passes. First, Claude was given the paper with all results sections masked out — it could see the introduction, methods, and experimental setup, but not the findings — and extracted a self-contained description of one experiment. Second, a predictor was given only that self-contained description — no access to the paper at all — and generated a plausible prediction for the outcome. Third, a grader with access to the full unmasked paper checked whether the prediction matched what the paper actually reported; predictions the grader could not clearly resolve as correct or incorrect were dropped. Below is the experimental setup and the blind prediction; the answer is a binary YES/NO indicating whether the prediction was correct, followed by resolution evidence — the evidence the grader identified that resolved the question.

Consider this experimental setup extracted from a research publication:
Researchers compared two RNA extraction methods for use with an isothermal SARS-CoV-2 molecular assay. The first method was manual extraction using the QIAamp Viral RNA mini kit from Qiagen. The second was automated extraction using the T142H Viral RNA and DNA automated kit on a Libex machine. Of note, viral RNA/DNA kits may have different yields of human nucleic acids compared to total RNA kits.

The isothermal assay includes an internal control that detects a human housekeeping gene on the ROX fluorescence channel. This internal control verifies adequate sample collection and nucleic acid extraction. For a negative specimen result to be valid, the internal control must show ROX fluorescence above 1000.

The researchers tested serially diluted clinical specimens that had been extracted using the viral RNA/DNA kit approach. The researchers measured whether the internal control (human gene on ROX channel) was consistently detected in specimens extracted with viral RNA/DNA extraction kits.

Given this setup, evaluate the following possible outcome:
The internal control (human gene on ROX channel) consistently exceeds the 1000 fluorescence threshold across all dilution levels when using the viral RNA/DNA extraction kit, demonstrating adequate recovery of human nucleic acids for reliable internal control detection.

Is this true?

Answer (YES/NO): NO